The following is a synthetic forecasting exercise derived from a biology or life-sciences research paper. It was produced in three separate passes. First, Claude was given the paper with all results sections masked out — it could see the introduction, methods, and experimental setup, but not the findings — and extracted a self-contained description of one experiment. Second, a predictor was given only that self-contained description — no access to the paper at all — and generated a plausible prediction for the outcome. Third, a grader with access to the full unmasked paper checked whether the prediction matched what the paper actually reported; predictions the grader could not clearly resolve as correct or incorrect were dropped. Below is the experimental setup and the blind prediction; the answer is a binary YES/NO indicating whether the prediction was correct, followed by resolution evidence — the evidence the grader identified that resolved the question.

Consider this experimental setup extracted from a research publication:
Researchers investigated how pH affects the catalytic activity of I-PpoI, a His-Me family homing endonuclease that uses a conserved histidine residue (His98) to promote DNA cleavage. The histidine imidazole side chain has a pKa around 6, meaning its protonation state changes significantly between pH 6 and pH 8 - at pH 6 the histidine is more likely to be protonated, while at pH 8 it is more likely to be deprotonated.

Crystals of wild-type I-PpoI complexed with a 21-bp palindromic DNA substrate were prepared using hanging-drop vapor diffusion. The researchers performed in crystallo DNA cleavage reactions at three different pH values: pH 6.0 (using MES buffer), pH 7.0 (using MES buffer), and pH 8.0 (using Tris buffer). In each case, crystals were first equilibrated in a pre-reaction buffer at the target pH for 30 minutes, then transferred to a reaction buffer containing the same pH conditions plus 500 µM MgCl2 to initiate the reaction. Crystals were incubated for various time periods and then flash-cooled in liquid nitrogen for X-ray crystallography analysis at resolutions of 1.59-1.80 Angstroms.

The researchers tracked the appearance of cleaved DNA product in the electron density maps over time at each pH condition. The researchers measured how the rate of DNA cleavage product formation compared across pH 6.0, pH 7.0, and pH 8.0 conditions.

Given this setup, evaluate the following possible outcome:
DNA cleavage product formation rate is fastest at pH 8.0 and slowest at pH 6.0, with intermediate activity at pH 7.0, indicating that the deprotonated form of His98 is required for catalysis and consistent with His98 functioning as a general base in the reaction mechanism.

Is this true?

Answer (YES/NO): YES